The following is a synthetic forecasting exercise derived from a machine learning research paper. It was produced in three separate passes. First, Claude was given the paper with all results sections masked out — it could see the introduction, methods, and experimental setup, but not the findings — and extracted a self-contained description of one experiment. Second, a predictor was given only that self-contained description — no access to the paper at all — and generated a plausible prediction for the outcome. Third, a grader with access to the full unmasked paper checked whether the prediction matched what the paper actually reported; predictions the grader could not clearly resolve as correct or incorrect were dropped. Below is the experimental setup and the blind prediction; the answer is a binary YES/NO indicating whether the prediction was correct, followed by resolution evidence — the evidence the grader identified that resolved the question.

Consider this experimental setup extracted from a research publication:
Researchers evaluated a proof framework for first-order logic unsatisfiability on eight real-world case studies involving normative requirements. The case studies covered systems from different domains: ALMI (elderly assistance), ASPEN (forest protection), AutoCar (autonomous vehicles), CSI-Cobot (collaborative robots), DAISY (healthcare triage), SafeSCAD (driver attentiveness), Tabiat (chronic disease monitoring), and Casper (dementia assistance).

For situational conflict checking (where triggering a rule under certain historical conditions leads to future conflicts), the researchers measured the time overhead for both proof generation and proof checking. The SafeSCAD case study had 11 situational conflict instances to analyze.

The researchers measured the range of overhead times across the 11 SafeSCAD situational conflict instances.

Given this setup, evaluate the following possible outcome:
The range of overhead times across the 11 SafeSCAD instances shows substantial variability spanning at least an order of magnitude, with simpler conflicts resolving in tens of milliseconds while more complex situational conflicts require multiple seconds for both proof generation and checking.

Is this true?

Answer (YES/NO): NO